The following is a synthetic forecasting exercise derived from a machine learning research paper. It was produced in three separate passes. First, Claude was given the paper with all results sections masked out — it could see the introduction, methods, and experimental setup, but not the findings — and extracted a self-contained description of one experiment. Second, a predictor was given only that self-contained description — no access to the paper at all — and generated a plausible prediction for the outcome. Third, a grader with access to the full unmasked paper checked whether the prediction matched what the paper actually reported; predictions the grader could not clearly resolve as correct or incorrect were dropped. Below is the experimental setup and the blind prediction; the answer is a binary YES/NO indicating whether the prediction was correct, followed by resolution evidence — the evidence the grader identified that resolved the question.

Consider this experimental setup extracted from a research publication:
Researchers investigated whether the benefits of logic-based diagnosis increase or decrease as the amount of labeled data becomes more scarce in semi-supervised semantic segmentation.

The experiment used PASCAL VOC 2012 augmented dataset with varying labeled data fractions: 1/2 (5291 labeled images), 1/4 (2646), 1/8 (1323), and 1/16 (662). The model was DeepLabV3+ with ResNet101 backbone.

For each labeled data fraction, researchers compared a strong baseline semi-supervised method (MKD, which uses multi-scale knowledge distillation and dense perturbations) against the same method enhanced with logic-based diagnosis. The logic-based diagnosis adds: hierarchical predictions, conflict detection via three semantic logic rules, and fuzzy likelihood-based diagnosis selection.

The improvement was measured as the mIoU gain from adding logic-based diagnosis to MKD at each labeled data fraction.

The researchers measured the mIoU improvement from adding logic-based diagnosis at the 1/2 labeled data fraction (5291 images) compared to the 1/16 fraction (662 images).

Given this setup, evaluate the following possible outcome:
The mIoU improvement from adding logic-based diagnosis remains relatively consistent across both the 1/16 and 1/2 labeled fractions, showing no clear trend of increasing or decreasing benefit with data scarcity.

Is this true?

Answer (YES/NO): NO